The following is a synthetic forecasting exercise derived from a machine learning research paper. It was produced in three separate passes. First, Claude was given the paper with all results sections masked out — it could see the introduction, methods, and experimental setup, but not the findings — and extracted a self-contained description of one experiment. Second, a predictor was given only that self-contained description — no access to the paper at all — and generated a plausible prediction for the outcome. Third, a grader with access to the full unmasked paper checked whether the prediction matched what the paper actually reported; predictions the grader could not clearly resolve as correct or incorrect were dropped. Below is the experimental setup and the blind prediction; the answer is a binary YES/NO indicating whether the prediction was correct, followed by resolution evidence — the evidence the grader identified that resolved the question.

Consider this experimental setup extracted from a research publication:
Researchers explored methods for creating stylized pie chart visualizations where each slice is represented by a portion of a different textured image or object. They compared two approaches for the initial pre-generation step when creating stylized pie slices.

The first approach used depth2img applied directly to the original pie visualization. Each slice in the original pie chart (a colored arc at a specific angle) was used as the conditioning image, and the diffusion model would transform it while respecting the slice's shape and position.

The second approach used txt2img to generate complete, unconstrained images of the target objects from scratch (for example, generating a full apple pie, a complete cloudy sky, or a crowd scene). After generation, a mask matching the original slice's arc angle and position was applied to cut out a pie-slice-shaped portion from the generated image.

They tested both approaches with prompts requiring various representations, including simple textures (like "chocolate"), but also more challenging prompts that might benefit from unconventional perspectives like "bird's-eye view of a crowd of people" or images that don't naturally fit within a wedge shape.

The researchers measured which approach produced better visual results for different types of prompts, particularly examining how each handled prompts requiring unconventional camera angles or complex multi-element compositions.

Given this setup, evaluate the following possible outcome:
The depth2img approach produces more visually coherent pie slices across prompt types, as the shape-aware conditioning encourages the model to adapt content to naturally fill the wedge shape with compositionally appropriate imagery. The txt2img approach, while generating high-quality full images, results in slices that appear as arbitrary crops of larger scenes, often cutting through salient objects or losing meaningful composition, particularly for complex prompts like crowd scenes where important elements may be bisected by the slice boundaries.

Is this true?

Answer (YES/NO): NO